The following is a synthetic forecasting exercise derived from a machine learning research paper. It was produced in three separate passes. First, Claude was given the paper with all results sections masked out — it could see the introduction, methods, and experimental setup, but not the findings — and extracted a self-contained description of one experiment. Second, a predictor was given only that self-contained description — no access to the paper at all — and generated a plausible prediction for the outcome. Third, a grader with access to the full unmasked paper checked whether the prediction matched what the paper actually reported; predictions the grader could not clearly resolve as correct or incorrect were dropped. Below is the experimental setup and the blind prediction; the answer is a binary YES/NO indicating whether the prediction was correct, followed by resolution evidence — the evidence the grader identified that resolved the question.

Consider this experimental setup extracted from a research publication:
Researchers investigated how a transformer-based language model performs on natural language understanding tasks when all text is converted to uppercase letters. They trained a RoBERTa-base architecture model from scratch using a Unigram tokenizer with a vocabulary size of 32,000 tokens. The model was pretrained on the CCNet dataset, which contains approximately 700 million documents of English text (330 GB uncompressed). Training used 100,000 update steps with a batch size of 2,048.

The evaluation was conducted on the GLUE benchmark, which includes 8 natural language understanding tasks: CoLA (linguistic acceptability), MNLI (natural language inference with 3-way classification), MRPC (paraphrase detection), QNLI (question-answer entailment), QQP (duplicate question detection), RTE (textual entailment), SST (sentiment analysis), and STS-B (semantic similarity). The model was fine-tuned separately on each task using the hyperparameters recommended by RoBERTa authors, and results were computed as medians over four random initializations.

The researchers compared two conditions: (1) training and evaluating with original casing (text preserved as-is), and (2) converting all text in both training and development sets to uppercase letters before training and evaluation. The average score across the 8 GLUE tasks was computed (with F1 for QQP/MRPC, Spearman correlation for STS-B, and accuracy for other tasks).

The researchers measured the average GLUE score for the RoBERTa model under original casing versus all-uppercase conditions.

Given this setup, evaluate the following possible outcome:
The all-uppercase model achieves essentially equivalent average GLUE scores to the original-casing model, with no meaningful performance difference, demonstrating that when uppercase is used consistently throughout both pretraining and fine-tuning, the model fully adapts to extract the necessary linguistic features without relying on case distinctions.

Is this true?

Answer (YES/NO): NO